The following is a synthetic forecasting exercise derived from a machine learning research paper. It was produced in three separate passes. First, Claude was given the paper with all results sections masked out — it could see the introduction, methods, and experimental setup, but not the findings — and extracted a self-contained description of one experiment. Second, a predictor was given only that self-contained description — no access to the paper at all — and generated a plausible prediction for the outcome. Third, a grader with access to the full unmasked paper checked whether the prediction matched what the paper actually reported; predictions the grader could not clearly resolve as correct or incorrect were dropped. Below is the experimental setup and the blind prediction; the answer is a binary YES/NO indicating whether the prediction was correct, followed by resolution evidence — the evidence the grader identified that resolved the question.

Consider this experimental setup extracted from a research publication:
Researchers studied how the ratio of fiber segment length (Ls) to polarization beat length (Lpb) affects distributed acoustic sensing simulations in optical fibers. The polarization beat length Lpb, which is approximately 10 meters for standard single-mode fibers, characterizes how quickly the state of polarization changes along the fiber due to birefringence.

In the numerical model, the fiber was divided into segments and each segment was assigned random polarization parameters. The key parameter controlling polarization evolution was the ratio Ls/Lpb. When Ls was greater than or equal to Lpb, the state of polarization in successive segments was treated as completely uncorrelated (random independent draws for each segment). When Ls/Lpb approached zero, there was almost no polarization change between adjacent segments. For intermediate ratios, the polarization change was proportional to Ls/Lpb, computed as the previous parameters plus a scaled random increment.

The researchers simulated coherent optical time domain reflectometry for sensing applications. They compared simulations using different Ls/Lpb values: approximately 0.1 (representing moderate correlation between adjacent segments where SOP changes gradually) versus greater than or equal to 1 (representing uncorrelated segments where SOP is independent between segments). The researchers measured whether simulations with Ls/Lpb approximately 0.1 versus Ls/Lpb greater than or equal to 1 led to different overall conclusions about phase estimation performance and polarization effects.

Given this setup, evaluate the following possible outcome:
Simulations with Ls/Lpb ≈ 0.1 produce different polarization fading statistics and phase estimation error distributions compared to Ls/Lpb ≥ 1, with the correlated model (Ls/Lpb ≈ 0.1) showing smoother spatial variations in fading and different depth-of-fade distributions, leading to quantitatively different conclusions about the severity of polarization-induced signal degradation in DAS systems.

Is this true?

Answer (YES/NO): NO